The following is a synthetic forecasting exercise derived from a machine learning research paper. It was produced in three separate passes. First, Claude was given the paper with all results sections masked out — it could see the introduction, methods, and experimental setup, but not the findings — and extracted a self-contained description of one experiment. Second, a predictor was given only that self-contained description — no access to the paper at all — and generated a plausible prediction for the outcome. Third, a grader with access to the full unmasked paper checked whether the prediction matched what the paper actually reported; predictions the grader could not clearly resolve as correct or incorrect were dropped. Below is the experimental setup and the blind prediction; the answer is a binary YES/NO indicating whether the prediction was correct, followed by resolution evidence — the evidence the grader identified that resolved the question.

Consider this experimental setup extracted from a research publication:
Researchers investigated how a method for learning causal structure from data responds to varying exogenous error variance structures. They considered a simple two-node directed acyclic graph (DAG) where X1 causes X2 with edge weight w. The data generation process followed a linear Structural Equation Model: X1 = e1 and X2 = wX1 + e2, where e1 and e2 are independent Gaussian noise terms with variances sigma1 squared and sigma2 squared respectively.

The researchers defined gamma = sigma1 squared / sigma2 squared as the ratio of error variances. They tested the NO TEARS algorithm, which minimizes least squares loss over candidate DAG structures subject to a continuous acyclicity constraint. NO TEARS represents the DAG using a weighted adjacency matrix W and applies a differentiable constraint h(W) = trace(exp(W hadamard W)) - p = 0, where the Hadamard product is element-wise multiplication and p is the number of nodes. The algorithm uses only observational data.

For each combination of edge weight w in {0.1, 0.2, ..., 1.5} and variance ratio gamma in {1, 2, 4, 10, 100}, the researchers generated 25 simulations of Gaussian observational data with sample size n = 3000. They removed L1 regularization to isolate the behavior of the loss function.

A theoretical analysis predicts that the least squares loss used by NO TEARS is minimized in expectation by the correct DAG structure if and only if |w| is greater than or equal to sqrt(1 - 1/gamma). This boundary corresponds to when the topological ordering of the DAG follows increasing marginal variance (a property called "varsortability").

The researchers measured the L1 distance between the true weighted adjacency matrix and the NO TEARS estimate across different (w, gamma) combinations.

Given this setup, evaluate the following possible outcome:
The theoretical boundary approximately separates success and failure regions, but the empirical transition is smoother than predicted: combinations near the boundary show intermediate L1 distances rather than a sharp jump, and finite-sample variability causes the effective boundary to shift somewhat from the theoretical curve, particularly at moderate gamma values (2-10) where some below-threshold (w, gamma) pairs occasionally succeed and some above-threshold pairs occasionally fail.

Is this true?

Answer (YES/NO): NO